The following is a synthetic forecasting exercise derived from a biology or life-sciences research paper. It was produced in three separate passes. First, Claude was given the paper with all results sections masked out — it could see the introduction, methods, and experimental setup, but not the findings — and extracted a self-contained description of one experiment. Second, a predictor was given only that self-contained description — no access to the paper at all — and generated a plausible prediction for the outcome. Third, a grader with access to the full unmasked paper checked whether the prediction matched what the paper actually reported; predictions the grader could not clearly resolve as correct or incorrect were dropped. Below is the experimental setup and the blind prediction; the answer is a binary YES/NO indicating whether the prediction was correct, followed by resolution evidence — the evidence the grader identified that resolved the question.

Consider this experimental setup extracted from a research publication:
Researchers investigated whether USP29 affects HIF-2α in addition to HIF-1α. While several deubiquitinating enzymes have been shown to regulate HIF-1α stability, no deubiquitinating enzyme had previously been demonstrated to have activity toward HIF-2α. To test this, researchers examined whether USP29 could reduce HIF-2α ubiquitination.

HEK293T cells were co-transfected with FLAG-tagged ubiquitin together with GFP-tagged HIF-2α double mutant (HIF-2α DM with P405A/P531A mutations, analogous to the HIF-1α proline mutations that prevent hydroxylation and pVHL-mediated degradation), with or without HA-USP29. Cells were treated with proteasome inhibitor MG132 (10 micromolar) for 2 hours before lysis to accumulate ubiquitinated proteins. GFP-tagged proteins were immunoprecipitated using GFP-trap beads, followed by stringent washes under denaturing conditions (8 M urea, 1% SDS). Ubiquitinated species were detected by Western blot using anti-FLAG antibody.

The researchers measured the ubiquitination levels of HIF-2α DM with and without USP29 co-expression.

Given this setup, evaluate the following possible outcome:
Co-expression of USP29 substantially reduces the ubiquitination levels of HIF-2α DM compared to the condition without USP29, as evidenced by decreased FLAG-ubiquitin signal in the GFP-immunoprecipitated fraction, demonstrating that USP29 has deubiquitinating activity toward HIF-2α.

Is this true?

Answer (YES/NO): YES